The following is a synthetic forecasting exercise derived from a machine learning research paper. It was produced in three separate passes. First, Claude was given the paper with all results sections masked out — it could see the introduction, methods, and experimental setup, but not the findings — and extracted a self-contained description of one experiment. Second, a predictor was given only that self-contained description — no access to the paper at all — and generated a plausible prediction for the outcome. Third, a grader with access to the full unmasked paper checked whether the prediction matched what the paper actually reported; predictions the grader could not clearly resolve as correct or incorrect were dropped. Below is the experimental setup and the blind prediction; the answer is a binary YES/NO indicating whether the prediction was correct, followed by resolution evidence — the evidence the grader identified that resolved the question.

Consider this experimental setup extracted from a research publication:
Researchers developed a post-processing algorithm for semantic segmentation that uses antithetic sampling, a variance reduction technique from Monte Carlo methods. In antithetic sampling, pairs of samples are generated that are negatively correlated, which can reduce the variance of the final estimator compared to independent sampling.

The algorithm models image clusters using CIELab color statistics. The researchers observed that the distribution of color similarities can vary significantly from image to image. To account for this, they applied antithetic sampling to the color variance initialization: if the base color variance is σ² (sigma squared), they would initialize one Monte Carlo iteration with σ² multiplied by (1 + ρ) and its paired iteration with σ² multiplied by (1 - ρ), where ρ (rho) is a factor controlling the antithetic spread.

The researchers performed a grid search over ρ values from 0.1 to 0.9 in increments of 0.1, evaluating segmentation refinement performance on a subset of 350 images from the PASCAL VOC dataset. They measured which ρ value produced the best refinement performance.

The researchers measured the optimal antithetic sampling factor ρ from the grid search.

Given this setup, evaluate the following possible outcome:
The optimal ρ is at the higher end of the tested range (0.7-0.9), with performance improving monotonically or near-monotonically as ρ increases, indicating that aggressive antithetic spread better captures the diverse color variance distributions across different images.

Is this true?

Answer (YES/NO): NO